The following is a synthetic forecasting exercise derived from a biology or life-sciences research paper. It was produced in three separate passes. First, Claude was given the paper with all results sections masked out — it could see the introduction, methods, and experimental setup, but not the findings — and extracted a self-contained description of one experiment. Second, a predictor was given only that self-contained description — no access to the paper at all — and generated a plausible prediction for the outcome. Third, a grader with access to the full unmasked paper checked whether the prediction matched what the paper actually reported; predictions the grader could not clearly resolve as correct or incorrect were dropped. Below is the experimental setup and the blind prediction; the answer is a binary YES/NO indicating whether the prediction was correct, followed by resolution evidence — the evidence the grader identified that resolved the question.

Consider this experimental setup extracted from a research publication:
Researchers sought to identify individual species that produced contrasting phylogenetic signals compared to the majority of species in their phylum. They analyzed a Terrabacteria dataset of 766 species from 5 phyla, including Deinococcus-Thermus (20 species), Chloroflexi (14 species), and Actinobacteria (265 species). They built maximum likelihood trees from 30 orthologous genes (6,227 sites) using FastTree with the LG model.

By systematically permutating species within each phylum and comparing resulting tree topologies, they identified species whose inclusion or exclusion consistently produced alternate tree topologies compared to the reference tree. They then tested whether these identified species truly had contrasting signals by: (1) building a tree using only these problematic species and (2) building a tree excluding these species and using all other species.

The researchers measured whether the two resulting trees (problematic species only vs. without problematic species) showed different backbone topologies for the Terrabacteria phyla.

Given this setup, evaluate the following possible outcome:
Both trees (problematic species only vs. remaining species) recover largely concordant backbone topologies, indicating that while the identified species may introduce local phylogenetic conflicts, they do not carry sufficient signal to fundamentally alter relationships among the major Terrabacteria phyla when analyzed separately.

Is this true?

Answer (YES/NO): NO